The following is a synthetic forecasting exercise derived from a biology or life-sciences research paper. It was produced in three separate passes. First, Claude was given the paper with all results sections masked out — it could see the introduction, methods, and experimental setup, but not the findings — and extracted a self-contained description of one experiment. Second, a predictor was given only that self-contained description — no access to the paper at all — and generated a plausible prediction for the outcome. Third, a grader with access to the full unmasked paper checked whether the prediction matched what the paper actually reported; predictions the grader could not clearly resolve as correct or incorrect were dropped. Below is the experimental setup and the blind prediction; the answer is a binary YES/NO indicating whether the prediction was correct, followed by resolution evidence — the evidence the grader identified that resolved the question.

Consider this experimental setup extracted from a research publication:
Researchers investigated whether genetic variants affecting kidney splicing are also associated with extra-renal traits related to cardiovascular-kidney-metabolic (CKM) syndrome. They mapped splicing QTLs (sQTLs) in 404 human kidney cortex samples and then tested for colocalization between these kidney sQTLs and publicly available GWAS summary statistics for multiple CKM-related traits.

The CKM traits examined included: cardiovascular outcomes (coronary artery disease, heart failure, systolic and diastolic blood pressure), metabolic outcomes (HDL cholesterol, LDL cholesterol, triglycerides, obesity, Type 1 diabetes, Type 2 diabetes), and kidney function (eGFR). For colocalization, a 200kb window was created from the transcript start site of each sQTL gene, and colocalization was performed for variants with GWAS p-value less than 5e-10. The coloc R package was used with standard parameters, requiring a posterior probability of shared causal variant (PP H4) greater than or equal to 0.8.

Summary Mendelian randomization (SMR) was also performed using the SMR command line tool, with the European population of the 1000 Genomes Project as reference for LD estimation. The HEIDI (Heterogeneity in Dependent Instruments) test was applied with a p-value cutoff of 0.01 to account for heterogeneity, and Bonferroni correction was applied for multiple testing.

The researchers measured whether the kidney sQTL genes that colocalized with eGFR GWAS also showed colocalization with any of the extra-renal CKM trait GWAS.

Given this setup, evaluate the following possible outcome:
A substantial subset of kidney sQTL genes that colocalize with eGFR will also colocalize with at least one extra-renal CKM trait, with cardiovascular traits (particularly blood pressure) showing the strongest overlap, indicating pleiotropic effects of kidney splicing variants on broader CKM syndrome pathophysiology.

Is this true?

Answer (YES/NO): NO